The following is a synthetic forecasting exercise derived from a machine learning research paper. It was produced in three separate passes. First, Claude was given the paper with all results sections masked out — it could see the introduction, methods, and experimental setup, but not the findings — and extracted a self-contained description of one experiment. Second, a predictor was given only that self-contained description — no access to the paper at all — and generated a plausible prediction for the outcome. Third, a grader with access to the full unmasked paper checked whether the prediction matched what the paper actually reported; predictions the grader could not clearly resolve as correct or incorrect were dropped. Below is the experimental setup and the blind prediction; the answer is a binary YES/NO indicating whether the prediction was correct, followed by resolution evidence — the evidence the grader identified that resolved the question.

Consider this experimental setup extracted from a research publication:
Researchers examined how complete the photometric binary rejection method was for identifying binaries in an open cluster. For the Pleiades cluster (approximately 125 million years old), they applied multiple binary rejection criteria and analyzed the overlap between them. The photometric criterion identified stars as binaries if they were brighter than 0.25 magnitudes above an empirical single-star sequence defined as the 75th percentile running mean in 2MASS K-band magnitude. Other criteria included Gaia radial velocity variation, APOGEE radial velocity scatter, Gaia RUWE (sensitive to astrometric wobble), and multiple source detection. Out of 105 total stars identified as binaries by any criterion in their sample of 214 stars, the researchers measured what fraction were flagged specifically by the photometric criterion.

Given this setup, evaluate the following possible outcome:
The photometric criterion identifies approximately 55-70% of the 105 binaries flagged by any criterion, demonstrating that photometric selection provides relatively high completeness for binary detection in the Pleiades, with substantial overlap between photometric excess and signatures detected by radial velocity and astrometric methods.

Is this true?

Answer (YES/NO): YES